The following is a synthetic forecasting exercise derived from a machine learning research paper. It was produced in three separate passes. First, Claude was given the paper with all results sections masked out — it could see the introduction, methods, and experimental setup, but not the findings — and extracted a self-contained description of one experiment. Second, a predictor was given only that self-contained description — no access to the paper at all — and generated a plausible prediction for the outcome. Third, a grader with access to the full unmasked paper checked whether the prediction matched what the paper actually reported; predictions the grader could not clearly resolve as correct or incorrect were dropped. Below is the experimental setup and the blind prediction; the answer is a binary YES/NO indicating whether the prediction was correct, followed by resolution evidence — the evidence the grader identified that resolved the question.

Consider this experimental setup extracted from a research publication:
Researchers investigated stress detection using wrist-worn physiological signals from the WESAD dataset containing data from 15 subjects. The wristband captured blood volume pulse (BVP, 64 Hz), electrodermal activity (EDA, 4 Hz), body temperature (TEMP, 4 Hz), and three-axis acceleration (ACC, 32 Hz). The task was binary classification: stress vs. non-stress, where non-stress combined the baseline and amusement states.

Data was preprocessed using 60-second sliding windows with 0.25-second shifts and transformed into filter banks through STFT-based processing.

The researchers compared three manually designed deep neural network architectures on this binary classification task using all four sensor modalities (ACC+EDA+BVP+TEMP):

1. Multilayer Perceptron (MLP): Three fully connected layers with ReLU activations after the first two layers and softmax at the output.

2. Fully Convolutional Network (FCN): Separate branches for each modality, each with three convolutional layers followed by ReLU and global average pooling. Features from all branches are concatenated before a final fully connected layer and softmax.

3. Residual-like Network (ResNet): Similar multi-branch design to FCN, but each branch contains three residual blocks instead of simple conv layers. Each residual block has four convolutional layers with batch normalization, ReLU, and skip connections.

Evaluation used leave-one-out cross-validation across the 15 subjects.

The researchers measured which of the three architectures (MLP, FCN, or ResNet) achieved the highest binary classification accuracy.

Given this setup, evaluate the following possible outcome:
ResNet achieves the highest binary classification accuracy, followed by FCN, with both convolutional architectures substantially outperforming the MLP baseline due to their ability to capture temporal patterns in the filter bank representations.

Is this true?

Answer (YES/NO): NO